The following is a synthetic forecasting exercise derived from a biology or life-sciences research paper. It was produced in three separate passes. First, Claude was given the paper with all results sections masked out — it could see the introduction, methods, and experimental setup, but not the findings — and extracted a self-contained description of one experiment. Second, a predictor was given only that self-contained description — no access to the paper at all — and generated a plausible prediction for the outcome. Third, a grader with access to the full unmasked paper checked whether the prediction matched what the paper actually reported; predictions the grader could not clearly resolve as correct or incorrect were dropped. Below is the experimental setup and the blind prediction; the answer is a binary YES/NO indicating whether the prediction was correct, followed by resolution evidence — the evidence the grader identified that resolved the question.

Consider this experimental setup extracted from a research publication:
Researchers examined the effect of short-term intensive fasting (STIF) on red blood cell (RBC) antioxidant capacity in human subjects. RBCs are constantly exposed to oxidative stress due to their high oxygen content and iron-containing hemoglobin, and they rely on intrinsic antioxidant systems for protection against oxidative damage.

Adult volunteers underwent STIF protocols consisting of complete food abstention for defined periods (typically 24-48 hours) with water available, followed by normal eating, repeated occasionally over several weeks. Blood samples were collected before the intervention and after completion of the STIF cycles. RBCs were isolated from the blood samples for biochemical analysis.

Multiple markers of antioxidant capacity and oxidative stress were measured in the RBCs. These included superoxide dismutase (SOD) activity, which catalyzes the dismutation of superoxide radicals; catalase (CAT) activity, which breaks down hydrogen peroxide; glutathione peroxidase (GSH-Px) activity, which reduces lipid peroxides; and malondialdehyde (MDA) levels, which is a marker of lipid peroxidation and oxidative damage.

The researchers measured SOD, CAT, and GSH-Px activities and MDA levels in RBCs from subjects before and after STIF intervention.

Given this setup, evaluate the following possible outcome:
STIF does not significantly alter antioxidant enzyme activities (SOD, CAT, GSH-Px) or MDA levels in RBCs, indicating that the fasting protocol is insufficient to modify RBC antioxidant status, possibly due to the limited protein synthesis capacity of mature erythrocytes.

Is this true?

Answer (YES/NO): NO